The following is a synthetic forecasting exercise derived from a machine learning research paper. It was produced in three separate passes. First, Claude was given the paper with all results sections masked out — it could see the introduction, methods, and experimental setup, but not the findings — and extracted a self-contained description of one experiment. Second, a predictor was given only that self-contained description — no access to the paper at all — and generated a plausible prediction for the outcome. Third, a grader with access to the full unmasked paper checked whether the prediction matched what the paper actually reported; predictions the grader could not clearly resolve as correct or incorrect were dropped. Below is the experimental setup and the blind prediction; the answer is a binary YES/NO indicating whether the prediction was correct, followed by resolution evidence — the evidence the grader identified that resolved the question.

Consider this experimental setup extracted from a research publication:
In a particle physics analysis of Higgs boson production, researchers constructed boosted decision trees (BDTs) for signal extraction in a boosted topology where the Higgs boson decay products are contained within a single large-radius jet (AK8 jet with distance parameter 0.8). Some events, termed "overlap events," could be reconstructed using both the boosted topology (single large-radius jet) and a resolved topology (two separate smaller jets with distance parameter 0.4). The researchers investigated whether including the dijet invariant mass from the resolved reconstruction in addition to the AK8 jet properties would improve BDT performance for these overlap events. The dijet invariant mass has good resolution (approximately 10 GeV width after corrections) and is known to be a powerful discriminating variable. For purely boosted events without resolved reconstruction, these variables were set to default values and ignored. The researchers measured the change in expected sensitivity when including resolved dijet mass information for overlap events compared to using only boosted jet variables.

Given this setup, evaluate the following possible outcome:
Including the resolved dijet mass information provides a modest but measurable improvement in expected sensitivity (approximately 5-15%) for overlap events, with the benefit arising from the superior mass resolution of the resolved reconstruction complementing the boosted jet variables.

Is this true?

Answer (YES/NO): NO